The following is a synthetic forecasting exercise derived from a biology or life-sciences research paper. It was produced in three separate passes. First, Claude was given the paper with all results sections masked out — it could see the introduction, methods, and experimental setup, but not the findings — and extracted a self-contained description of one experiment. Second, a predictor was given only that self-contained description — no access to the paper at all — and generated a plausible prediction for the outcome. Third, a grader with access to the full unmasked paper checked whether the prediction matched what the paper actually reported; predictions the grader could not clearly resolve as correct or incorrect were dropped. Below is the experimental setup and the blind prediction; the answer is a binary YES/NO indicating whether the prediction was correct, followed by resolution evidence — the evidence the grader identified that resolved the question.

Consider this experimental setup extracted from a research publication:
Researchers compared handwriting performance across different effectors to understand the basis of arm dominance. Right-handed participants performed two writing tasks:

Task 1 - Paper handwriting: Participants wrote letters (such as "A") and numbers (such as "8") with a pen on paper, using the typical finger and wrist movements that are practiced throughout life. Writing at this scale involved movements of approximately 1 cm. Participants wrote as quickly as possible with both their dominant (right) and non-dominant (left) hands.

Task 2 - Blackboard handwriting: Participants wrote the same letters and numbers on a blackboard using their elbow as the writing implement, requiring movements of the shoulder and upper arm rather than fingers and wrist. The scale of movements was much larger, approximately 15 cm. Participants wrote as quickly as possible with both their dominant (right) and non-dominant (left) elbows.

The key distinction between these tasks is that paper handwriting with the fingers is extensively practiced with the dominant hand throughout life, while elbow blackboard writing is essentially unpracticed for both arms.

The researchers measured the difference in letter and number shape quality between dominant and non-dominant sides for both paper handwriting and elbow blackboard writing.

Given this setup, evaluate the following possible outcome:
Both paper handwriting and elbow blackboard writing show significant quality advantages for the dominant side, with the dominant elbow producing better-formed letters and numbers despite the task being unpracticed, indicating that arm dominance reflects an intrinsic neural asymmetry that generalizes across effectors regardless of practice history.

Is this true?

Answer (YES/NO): NO